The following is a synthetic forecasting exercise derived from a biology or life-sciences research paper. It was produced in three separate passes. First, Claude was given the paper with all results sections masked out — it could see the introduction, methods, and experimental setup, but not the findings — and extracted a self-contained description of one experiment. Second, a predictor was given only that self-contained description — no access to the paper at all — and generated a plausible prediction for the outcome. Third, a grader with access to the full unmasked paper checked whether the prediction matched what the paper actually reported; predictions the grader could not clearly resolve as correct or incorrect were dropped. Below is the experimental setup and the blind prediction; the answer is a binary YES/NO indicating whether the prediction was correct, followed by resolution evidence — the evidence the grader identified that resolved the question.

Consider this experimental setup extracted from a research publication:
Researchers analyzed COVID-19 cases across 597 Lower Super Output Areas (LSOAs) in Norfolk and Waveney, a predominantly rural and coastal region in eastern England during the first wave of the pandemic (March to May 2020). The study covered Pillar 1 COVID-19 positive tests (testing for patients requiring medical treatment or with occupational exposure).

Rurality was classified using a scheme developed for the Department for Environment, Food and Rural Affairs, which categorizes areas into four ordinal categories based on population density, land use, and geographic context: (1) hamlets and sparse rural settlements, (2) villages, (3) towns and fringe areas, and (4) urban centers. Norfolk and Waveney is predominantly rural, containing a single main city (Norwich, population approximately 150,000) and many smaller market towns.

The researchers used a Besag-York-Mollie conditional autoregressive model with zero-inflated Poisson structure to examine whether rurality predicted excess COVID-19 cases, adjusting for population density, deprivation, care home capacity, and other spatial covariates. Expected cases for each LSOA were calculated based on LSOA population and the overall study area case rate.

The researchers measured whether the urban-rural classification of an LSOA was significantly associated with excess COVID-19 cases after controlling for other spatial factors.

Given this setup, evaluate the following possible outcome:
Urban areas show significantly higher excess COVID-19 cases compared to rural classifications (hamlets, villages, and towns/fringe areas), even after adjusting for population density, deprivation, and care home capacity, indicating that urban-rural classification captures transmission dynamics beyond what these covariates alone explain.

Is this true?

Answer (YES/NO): YES